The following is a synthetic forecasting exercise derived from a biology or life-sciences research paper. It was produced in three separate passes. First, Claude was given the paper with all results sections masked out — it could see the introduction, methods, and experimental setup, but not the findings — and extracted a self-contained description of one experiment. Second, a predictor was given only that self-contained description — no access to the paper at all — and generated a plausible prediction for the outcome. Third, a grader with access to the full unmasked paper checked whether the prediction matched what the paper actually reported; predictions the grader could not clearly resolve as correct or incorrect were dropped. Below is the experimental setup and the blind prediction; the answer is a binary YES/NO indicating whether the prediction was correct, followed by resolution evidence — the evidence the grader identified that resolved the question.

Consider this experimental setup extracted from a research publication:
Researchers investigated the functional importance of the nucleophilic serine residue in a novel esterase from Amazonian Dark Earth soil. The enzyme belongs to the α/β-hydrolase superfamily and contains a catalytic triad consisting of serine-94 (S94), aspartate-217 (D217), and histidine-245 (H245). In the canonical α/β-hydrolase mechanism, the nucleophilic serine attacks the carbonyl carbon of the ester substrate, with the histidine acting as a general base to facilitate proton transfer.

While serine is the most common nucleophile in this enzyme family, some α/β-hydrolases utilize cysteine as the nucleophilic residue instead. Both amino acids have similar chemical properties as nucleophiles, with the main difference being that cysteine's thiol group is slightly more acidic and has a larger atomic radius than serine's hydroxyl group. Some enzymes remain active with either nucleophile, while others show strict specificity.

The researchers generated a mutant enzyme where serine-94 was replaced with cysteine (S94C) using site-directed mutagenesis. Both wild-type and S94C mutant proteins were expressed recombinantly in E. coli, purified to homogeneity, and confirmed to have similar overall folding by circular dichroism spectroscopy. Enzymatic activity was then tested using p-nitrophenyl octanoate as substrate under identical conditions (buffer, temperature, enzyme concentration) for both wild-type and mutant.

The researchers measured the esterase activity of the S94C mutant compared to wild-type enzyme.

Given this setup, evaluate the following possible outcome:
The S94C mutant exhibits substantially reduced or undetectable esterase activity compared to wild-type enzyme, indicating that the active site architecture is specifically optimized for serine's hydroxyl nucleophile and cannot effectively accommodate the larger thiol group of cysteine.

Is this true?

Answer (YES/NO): YES